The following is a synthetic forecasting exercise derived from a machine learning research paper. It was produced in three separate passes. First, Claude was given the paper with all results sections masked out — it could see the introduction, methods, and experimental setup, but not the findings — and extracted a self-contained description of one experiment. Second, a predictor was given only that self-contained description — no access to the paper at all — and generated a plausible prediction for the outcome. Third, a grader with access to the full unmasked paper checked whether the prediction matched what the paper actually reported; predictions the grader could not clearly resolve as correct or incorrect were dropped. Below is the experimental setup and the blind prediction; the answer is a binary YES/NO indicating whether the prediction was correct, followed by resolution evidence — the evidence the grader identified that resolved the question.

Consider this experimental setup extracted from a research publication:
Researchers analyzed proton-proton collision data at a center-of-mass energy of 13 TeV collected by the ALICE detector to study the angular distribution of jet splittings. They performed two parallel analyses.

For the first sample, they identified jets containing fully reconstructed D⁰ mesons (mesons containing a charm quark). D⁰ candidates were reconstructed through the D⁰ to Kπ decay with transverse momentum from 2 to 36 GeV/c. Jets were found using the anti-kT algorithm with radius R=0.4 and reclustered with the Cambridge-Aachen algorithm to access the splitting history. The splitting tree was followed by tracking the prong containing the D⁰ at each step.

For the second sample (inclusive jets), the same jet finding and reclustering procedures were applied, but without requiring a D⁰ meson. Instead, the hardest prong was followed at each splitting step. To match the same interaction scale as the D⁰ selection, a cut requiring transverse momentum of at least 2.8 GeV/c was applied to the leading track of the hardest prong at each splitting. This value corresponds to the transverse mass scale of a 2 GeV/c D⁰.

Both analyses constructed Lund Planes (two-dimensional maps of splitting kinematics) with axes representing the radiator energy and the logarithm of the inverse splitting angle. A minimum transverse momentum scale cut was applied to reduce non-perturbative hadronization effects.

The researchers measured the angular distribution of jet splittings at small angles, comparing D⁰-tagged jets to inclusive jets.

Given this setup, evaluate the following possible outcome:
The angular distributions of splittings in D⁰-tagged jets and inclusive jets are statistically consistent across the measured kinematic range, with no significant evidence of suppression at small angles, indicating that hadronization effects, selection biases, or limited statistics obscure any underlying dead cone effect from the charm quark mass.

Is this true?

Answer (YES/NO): NO